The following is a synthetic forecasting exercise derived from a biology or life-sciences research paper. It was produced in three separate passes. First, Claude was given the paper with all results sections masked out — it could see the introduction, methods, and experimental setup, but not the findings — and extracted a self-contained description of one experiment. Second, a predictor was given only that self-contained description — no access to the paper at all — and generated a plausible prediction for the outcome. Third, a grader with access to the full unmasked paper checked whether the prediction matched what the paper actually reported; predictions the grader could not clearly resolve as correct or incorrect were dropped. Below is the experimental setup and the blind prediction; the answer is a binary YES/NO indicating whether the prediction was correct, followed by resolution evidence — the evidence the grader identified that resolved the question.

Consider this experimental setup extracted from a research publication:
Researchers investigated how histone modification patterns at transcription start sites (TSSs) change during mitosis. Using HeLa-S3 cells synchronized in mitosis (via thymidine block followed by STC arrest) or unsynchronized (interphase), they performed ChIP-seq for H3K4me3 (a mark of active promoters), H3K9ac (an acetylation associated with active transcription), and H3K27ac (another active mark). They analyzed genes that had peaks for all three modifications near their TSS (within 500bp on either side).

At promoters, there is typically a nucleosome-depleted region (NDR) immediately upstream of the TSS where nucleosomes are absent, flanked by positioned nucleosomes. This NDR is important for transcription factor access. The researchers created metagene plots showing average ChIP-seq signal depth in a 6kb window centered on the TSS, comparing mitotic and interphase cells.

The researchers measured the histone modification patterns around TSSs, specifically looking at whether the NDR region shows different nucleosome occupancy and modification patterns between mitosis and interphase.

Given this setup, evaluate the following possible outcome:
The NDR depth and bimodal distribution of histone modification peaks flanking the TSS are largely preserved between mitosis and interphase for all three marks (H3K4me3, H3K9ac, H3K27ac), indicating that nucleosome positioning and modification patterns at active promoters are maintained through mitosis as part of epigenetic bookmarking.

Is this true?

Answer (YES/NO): NO